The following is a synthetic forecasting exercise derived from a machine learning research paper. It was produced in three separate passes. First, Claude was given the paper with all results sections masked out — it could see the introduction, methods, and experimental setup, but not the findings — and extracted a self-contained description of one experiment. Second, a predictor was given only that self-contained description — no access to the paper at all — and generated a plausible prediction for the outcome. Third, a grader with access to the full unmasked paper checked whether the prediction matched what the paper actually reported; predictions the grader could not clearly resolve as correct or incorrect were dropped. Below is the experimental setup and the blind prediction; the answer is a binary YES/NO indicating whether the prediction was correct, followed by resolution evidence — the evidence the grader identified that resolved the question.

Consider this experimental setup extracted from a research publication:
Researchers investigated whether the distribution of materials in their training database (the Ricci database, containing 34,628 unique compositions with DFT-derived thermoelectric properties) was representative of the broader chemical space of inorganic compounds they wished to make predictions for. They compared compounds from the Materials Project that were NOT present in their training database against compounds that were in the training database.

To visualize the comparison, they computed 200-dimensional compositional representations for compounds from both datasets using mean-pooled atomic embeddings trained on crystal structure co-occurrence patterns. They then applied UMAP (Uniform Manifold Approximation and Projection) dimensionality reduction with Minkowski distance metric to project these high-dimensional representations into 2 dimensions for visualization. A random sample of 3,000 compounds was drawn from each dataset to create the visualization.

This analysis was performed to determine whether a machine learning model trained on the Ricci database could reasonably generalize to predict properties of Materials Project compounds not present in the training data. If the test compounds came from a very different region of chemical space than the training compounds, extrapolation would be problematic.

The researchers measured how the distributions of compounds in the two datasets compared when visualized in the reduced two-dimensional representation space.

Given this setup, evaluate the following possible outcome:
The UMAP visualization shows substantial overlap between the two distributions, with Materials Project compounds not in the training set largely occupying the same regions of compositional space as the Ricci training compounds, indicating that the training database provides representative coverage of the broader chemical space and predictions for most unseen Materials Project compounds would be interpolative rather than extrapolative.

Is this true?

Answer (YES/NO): YES